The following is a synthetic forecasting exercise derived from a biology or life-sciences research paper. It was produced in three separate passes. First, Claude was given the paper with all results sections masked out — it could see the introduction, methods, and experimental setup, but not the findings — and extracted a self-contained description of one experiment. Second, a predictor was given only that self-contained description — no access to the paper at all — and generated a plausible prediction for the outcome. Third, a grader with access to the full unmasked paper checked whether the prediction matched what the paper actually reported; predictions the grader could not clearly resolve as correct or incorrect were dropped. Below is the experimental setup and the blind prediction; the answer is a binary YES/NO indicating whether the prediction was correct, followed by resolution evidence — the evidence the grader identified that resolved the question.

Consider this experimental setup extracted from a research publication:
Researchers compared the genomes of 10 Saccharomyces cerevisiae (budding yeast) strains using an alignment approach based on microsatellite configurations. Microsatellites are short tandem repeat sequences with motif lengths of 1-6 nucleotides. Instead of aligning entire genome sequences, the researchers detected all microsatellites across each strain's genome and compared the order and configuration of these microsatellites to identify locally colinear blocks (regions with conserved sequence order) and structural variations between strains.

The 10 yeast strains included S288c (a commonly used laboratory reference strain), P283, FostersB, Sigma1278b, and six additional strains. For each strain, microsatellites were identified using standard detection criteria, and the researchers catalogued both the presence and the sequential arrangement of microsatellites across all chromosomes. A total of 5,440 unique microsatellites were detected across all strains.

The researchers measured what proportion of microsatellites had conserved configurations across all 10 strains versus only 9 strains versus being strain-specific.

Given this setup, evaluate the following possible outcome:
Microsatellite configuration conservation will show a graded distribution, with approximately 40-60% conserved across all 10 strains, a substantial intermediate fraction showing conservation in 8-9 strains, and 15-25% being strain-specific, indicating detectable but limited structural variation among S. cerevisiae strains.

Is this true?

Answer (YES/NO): NO